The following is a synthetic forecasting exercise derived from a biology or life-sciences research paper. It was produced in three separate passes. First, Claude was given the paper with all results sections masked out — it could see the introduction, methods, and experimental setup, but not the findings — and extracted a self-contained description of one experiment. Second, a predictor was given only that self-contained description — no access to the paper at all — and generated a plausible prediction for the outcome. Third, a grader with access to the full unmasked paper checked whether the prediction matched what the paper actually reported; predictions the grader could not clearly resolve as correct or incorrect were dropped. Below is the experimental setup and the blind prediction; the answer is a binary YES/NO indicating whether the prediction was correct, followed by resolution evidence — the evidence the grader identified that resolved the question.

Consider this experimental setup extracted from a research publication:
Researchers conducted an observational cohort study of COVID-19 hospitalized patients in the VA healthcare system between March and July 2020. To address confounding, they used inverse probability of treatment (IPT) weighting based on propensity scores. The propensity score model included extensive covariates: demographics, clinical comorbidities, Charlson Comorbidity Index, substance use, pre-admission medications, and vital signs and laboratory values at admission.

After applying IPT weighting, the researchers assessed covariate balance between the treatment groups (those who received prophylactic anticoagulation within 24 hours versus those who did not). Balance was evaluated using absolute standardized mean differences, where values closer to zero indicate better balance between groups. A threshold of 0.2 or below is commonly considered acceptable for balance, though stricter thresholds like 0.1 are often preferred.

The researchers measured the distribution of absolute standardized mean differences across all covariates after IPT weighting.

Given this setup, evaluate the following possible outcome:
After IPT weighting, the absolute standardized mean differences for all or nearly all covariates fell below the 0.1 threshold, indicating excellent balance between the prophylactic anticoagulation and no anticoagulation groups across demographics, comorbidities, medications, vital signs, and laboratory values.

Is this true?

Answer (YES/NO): YES